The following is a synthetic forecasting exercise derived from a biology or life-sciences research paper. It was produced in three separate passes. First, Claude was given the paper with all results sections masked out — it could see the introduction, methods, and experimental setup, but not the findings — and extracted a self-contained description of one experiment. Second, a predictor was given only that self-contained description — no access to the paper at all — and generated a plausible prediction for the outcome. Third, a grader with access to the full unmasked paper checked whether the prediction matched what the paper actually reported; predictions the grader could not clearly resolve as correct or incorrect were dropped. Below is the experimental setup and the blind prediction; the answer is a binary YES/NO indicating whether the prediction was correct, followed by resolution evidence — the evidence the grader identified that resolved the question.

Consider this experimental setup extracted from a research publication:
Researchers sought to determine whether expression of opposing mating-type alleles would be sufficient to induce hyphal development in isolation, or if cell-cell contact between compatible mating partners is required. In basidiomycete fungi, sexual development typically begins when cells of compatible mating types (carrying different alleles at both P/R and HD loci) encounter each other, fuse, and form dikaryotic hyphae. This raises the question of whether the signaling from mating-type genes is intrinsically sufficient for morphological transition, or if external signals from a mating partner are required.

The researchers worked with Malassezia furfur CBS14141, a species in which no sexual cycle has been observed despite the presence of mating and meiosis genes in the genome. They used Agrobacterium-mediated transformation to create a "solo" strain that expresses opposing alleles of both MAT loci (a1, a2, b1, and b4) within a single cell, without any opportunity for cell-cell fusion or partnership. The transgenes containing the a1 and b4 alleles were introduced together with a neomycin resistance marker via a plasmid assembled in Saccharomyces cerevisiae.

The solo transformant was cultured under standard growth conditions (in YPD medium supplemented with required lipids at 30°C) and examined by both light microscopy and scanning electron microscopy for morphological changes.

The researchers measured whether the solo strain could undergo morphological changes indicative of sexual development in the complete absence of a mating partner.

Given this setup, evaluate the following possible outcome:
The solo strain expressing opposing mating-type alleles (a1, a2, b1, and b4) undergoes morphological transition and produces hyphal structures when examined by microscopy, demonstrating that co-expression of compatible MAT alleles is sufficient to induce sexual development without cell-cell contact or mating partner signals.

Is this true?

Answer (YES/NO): YES